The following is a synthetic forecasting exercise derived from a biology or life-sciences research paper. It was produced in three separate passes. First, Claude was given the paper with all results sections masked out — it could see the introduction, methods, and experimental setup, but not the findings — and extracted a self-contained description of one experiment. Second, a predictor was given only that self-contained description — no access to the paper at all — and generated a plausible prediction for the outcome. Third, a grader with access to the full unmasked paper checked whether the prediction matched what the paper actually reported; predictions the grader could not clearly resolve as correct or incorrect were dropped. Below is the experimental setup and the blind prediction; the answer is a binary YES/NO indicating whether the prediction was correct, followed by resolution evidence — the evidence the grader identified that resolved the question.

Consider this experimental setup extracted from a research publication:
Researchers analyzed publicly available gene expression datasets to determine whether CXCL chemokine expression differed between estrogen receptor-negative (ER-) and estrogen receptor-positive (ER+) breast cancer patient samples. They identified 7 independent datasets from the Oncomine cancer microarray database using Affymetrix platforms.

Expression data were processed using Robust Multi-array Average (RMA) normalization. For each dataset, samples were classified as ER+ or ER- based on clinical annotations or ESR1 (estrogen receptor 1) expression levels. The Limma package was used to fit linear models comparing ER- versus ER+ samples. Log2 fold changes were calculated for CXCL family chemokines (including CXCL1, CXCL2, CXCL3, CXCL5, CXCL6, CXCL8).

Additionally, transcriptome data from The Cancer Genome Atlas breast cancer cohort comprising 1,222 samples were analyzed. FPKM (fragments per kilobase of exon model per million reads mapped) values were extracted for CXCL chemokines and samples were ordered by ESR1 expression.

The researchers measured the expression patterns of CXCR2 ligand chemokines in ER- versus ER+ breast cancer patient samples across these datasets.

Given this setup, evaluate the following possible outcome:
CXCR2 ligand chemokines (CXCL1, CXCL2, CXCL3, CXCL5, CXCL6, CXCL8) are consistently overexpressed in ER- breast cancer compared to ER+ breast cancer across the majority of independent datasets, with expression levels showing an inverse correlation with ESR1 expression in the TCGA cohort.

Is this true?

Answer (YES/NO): NO